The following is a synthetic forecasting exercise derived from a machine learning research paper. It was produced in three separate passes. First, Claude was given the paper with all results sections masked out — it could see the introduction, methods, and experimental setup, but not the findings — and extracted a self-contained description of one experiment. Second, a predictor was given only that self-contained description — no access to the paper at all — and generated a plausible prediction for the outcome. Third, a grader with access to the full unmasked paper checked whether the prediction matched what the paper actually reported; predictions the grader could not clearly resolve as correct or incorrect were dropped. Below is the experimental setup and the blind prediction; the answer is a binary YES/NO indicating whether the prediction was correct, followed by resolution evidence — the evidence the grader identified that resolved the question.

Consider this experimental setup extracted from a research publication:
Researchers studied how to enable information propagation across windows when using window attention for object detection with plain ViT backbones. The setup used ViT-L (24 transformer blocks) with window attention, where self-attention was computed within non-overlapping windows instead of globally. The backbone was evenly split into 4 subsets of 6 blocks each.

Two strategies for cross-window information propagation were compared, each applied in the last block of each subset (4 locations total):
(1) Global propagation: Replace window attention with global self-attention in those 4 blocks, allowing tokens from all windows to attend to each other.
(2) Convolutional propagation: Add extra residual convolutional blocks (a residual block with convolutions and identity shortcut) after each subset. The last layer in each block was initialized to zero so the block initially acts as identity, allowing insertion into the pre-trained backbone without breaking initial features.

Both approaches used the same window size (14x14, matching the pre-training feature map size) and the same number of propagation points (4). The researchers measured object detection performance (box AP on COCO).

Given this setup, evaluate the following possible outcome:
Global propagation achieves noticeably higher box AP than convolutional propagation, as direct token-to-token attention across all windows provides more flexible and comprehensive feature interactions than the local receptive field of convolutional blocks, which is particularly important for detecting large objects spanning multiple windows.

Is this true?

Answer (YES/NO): NO